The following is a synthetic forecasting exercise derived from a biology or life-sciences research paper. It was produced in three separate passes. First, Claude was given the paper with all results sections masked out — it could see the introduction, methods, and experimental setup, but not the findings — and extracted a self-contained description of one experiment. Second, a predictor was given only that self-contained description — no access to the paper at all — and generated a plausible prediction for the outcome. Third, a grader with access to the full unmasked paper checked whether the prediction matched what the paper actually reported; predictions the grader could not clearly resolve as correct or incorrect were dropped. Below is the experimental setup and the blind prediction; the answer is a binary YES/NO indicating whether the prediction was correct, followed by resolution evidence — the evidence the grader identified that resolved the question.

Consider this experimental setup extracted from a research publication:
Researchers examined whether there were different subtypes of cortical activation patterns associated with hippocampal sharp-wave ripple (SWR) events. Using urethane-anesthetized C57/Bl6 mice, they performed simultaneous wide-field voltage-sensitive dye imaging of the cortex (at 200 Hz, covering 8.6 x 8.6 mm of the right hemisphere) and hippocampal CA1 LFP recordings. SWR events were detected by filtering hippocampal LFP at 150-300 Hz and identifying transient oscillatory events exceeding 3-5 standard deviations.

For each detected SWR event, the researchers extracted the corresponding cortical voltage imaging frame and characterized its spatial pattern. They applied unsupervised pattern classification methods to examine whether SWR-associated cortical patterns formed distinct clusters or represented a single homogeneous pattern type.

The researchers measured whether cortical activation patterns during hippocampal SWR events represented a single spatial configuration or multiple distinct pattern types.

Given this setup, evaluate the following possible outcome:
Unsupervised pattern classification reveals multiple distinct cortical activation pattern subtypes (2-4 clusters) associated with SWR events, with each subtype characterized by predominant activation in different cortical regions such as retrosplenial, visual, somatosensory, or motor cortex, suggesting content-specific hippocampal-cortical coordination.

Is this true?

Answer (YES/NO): NO